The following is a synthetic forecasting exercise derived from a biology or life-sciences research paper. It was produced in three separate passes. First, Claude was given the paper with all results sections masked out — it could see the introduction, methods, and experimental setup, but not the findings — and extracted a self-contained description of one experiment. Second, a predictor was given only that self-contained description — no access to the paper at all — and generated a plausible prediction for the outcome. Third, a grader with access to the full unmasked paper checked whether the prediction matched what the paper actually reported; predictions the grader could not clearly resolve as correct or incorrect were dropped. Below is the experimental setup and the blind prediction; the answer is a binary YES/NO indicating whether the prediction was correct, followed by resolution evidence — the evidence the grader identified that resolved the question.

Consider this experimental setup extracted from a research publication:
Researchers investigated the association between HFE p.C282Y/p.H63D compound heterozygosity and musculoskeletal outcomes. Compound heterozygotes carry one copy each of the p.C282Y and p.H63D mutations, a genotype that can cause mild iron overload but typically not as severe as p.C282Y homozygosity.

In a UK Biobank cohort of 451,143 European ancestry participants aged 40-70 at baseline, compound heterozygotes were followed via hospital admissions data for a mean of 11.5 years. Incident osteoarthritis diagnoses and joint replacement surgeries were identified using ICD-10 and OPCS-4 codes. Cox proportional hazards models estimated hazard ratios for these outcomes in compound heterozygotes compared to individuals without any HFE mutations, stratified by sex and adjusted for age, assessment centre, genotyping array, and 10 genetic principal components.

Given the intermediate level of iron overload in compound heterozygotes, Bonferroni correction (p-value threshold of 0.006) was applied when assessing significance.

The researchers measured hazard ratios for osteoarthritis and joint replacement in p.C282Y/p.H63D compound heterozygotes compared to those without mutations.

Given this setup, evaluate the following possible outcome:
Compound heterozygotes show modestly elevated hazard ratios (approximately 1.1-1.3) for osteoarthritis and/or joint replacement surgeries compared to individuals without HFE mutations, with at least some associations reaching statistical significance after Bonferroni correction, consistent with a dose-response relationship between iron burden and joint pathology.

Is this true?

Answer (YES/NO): NO